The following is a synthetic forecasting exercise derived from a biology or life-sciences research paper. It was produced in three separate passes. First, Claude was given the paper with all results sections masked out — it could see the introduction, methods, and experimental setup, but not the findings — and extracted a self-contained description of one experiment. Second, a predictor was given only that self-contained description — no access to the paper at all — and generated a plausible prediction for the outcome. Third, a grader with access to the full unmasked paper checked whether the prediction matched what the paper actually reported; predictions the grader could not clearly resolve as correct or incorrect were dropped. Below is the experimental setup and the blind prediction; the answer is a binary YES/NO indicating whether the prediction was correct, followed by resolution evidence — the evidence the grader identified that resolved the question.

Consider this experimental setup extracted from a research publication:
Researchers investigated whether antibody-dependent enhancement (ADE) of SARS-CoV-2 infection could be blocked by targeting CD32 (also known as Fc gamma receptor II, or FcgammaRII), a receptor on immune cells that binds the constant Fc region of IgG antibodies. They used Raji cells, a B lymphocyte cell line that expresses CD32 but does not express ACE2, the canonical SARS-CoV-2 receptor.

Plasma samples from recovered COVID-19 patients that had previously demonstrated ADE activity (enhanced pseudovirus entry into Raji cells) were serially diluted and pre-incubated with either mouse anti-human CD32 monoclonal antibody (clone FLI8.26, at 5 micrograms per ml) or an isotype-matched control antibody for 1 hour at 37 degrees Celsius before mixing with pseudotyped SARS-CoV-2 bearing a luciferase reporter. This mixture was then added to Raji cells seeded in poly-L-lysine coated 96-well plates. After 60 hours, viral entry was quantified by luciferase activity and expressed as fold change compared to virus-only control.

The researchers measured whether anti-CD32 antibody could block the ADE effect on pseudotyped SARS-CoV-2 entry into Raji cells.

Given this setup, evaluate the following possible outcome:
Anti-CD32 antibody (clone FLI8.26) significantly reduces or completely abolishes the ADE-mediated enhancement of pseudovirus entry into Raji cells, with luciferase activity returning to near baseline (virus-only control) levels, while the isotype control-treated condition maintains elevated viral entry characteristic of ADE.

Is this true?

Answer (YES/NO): YES